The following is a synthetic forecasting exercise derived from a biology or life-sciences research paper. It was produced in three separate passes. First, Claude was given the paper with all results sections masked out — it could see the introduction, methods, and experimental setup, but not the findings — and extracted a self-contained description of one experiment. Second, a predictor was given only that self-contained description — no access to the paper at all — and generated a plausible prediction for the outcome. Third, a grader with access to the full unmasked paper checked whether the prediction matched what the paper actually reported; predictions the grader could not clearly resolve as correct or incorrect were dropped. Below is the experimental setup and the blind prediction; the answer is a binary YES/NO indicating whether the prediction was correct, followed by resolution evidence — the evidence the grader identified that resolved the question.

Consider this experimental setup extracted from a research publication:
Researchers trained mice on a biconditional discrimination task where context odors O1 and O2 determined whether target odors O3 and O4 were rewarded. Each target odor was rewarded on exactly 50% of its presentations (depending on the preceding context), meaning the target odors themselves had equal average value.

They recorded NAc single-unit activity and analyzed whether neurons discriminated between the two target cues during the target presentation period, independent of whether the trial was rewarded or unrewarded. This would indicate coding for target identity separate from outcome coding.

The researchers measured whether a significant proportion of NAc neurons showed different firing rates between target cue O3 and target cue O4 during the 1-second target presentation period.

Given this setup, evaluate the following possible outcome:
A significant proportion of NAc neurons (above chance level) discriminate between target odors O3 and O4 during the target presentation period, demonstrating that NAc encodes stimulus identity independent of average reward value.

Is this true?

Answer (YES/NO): YES